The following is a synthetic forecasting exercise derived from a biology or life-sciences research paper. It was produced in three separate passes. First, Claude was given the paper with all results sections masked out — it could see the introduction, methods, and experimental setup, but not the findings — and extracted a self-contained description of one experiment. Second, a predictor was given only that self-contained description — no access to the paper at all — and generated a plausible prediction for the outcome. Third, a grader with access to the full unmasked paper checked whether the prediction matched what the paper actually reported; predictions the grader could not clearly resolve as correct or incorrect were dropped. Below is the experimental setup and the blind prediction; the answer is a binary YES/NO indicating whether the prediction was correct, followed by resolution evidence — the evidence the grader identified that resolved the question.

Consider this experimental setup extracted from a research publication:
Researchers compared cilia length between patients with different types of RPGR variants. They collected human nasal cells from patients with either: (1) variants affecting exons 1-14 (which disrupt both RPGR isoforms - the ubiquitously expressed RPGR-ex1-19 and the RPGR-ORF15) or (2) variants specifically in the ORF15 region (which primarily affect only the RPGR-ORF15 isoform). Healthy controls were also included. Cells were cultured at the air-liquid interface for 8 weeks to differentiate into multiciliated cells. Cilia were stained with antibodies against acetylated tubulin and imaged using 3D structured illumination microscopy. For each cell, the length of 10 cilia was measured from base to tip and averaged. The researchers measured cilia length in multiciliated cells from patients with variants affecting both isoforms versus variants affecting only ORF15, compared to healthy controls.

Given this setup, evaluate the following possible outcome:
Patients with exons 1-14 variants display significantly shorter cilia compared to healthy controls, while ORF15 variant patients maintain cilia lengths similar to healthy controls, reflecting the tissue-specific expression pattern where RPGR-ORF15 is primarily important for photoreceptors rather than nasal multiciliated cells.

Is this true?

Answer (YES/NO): NO